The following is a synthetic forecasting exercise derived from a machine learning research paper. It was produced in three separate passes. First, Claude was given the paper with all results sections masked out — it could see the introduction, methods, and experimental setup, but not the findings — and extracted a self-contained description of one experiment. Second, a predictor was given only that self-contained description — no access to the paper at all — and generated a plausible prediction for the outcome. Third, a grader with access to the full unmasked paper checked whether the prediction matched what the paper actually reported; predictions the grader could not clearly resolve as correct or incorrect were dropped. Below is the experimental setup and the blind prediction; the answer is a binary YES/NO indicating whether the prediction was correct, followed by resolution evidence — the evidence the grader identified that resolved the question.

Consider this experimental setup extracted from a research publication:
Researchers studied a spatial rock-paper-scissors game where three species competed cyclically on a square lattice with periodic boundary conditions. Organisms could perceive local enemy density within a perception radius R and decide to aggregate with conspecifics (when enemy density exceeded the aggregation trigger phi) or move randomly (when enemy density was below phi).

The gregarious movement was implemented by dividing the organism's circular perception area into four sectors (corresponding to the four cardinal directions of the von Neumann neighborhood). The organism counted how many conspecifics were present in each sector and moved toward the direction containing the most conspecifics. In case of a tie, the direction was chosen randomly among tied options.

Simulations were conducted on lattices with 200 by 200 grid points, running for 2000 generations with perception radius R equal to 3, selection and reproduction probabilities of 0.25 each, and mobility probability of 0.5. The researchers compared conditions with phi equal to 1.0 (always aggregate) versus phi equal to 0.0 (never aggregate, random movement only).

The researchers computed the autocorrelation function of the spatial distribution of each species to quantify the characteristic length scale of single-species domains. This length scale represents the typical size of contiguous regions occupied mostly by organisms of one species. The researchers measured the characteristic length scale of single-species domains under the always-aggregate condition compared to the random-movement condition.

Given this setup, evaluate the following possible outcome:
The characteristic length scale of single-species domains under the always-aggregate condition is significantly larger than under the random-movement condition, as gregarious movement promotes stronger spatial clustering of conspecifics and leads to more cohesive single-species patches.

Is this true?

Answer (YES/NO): NO